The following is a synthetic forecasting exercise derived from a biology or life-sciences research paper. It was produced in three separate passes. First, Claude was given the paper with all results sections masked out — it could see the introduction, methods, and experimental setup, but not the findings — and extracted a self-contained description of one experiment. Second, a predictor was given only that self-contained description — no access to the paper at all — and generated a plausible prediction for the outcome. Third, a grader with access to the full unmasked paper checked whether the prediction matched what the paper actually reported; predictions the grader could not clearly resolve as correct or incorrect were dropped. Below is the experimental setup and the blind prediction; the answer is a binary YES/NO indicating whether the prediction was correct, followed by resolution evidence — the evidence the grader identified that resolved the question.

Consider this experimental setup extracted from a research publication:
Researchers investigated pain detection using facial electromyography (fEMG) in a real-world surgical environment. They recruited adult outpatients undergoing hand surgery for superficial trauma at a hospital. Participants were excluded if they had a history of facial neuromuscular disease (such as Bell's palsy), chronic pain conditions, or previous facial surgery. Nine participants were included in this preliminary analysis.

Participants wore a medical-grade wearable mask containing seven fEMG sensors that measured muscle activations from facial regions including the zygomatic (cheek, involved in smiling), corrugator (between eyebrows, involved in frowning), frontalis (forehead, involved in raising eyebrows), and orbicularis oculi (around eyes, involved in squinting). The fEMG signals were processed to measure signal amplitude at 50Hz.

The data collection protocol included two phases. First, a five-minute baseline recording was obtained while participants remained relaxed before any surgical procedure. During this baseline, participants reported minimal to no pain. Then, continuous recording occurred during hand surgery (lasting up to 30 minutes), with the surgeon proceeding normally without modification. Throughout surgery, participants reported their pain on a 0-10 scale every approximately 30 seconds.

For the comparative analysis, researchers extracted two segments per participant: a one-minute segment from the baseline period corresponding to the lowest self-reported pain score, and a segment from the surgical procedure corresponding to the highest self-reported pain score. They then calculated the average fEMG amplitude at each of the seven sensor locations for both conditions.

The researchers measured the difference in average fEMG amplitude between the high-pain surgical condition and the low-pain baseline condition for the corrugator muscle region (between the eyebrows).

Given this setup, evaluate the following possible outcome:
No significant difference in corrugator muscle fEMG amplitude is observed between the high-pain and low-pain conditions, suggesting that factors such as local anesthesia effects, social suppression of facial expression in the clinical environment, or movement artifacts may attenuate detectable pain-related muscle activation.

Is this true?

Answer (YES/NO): YES